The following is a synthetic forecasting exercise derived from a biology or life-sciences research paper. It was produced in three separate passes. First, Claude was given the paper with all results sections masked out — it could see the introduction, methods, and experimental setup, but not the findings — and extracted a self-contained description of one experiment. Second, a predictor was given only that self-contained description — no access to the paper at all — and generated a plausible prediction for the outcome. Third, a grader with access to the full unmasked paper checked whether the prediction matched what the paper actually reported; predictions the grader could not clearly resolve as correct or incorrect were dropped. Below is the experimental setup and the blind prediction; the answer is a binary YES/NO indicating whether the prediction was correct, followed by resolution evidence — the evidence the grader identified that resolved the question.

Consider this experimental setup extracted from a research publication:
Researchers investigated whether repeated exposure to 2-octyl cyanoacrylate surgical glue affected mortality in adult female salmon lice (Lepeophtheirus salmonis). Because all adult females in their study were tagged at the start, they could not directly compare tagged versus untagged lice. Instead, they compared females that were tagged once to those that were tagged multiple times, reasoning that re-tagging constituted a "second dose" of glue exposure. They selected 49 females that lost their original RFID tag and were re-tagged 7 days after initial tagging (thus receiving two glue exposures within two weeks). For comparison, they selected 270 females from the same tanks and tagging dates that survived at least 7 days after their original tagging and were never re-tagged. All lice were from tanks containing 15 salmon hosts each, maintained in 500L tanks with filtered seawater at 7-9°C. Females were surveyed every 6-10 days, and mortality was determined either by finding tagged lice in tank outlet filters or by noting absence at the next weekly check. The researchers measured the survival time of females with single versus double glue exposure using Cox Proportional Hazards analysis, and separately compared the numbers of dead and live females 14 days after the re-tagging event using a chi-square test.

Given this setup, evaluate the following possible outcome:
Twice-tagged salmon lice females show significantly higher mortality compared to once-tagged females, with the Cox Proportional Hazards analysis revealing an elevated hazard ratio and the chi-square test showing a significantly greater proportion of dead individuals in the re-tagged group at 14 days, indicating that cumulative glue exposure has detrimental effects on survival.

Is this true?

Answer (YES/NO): NO